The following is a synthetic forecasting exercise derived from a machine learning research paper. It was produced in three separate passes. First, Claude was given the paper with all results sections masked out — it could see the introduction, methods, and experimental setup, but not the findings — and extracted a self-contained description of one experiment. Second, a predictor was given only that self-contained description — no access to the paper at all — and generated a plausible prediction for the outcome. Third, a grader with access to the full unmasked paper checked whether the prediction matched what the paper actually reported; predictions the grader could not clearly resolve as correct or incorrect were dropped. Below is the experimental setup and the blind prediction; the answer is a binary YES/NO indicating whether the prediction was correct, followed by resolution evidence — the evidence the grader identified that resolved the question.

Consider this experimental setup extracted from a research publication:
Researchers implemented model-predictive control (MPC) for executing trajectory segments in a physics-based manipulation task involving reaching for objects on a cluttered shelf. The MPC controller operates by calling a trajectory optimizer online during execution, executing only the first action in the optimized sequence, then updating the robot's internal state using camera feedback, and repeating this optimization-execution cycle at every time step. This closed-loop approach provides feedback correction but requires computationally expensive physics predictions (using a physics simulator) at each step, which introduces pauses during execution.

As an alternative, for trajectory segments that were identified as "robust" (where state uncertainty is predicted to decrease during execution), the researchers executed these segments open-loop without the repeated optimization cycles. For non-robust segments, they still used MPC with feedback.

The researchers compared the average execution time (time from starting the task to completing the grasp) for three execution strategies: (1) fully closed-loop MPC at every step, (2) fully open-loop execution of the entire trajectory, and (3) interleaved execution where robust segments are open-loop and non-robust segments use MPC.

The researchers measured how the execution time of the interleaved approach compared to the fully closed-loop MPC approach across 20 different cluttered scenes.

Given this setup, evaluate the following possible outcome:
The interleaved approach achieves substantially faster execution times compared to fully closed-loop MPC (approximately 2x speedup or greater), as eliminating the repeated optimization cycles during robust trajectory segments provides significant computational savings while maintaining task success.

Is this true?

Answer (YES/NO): NO